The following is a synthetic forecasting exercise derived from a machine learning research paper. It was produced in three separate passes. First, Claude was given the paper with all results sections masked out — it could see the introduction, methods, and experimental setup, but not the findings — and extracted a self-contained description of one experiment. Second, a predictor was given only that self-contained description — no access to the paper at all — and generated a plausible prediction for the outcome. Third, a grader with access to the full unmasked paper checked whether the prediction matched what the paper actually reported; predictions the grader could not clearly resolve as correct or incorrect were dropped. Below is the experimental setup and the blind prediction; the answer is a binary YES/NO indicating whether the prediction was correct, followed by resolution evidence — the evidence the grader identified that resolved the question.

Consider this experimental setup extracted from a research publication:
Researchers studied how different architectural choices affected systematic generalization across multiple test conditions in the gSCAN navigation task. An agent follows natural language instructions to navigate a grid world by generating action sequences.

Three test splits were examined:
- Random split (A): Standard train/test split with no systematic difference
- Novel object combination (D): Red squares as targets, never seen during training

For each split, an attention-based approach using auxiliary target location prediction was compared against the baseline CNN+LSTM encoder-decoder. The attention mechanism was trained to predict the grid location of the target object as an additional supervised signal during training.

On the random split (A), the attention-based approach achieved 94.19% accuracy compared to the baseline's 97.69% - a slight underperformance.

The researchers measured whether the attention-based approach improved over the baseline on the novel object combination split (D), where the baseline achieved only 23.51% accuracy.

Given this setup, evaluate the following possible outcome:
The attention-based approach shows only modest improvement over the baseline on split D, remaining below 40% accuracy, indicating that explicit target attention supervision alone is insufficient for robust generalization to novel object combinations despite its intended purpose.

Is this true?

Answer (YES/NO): NO